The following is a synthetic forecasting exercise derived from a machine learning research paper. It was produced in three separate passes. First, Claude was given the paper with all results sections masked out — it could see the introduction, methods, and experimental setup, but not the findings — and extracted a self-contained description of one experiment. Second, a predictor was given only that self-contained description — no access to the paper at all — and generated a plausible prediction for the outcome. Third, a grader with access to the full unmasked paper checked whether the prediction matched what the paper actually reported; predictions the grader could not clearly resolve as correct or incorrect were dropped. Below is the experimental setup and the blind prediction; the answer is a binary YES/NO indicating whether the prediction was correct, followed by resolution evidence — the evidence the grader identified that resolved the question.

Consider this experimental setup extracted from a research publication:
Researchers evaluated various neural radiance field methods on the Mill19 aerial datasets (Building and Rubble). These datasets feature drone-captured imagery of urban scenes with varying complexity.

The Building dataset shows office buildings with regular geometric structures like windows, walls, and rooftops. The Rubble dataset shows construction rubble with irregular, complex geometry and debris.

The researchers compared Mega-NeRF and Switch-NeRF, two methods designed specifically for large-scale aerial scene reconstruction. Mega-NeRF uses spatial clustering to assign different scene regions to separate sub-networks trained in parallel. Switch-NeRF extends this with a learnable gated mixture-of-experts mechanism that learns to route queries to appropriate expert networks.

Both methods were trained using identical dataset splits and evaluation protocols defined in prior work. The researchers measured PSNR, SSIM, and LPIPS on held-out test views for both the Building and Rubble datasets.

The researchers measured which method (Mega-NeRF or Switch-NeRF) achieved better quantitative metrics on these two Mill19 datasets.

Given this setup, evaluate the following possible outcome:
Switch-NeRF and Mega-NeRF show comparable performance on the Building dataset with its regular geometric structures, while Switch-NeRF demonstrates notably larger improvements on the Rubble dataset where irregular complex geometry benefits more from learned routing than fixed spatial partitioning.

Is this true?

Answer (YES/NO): NO